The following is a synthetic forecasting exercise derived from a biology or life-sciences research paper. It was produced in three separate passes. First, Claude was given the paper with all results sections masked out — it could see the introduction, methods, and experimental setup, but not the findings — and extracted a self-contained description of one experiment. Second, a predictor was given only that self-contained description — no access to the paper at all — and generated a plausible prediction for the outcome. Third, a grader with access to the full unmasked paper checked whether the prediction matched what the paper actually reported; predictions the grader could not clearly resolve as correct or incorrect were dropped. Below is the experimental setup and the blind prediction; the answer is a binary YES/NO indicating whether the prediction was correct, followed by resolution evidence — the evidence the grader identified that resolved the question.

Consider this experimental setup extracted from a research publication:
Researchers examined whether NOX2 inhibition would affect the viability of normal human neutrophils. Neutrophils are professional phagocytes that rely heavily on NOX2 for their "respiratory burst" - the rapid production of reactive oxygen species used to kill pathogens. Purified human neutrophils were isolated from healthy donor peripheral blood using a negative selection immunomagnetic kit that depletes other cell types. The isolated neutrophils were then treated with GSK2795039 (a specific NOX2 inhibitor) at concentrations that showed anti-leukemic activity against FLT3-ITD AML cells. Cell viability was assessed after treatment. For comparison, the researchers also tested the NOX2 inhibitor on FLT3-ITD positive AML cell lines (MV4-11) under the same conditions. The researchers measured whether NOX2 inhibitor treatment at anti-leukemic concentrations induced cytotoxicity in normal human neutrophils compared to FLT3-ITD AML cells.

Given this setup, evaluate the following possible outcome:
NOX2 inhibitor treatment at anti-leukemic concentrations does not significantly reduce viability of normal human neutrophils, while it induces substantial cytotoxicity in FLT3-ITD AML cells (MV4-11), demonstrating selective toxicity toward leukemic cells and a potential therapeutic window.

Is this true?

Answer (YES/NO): YES